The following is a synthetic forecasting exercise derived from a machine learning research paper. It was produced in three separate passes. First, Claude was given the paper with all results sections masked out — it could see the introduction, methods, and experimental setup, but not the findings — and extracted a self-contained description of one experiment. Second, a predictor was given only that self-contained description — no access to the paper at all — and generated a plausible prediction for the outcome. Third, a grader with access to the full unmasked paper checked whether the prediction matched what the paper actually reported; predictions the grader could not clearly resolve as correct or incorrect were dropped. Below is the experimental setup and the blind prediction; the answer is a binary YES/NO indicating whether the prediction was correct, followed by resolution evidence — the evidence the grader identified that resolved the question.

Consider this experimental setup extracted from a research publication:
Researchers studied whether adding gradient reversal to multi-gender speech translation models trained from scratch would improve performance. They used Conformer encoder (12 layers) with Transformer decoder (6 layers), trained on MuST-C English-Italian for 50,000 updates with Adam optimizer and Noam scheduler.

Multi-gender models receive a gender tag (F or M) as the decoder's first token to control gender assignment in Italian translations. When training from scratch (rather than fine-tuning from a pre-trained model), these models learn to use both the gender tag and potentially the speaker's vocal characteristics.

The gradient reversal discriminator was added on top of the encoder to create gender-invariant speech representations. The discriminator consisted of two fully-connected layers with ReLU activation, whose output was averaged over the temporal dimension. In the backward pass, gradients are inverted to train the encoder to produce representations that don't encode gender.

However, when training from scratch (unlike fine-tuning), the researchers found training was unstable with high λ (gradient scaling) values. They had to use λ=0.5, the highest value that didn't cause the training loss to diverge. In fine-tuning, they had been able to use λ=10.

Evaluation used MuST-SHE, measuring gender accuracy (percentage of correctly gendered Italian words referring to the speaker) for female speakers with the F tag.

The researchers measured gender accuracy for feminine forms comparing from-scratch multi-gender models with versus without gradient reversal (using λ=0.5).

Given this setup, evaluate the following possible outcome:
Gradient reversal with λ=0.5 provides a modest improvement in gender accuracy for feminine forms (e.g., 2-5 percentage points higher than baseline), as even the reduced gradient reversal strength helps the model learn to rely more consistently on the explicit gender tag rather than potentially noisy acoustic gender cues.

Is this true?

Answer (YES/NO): NO